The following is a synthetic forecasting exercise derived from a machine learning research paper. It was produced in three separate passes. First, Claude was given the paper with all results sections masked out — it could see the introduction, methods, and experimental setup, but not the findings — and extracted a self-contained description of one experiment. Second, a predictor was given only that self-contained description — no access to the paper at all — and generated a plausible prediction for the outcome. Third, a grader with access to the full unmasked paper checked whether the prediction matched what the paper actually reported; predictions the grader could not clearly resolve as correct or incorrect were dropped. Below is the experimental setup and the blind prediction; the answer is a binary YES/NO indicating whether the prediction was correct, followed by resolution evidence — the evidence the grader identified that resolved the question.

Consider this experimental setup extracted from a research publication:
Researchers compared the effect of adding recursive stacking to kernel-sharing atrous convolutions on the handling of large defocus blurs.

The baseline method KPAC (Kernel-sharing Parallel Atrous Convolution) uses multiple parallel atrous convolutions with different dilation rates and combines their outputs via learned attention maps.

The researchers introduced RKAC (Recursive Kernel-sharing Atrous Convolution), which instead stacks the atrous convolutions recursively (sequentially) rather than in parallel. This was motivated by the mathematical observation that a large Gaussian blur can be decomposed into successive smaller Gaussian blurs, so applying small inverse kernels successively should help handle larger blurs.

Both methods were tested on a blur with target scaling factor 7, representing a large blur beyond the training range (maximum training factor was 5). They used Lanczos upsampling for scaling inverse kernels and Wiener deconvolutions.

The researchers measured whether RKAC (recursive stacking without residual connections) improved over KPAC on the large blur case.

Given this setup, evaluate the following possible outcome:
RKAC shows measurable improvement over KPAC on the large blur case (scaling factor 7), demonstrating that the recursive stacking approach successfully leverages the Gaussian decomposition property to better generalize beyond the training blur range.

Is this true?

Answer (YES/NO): NO